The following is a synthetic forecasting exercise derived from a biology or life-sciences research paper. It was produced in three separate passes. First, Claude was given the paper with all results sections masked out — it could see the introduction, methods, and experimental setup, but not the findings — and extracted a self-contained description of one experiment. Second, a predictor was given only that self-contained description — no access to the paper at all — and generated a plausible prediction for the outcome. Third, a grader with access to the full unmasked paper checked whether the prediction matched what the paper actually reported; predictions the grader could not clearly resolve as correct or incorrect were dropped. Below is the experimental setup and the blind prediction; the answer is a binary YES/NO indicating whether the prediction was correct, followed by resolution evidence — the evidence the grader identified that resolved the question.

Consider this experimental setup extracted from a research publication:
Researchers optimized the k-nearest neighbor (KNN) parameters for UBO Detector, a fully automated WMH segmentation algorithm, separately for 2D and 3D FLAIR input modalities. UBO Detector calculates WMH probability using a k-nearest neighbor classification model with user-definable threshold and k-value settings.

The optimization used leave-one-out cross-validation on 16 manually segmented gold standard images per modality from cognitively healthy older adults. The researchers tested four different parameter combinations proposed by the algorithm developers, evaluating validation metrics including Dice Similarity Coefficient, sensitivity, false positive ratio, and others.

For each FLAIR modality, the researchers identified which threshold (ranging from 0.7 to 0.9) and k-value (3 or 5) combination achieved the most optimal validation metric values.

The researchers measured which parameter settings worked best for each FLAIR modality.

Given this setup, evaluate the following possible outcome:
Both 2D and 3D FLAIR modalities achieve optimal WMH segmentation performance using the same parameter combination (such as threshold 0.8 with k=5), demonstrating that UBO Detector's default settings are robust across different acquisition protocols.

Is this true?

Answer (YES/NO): NO